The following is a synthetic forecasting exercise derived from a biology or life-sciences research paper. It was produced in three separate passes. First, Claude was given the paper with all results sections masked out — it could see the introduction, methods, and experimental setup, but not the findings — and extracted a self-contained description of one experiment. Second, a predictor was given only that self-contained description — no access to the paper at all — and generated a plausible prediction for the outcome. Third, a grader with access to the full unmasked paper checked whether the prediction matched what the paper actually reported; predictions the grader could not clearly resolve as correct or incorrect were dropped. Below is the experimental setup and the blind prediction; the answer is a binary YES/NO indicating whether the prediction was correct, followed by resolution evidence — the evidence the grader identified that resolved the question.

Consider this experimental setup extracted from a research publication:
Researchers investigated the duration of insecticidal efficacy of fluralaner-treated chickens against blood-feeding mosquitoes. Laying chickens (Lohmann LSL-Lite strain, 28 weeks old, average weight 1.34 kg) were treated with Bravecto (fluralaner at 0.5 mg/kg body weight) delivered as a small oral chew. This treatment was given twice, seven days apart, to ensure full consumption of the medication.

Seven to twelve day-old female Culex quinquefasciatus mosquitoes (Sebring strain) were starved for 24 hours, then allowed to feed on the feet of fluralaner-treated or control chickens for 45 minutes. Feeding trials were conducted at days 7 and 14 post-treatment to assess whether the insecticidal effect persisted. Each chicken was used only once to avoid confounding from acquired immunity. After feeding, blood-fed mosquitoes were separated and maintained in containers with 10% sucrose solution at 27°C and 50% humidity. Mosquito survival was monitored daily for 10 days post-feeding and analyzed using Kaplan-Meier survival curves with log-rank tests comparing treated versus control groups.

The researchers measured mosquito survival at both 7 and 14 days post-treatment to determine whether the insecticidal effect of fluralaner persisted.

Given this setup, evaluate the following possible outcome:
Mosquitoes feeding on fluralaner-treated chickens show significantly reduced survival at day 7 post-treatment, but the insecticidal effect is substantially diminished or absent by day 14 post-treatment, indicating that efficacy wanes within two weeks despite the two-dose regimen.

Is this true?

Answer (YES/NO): YES